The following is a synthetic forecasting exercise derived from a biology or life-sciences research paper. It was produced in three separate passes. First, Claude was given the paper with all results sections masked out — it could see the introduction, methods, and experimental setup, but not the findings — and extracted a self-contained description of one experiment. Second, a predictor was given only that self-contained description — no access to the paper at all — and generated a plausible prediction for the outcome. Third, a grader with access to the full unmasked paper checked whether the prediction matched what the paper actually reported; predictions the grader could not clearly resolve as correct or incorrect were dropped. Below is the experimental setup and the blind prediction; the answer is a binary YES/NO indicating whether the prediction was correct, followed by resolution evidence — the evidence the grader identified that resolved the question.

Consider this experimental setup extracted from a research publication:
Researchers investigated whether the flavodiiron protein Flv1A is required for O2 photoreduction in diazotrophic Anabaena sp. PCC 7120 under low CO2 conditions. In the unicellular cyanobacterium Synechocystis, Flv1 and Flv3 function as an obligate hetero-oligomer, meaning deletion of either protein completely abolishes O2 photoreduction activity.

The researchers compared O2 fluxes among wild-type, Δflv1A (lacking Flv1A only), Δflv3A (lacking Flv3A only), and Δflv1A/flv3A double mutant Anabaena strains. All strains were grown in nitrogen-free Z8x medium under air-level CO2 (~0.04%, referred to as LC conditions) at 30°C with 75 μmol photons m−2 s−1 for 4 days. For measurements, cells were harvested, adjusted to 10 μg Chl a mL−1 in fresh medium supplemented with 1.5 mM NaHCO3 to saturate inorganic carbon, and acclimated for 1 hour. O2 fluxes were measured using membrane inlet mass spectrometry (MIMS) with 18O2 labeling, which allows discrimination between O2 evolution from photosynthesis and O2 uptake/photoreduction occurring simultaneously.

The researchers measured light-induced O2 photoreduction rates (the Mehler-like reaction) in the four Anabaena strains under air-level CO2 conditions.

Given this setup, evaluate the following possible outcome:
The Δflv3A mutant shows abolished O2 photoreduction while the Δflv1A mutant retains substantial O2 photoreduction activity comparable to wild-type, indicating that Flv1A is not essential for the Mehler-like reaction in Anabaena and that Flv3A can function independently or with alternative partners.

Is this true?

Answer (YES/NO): NO